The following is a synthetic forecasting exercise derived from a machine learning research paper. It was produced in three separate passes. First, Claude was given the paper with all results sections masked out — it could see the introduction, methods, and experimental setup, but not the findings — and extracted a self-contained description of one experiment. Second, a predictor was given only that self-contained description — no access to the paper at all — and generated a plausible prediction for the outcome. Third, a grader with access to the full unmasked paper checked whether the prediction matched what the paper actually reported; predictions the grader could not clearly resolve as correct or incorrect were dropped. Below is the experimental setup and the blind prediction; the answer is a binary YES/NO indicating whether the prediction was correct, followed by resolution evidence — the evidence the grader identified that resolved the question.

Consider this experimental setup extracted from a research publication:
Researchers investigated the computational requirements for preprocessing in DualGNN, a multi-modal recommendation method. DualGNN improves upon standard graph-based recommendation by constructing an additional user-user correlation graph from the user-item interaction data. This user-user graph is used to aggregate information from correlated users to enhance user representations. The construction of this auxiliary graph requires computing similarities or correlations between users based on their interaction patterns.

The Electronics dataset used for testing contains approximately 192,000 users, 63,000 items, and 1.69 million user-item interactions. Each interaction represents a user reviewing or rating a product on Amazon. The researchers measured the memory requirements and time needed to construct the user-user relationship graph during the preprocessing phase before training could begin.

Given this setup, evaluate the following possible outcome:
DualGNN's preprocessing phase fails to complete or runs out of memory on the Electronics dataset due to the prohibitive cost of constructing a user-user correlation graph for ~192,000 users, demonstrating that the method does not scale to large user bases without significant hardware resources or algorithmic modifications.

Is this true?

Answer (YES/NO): NO